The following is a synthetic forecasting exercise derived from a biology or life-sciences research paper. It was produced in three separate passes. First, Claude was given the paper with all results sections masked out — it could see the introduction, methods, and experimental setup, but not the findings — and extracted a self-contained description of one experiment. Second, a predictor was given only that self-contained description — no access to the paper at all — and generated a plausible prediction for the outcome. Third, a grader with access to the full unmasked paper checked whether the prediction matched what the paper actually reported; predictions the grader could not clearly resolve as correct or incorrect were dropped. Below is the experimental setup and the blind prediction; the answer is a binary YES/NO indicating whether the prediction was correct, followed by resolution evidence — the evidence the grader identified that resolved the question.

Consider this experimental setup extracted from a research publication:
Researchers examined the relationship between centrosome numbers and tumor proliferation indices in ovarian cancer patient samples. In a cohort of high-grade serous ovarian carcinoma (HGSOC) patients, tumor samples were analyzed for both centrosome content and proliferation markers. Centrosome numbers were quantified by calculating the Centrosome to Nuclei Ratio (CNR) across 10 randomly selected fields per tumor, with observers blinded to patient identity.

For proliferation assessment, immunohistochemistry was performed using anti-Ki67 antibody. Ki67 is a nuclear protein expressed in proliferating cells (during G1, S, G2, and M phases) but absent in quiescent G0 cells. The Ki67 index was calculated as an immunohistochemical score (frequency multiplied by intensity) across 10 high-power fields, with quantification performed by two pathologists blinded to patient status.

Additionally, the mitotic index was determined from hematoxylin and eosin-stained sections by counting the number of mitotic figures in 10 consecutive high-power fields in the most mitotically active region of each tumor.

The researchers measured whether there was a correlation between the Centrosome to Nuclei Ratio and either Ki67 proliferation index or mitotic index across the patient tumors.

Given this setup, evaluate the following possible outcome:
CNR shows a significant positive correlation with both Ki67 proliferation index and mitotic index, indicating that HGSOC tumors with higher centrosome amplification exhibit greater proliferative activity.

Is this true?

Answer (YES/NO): NO